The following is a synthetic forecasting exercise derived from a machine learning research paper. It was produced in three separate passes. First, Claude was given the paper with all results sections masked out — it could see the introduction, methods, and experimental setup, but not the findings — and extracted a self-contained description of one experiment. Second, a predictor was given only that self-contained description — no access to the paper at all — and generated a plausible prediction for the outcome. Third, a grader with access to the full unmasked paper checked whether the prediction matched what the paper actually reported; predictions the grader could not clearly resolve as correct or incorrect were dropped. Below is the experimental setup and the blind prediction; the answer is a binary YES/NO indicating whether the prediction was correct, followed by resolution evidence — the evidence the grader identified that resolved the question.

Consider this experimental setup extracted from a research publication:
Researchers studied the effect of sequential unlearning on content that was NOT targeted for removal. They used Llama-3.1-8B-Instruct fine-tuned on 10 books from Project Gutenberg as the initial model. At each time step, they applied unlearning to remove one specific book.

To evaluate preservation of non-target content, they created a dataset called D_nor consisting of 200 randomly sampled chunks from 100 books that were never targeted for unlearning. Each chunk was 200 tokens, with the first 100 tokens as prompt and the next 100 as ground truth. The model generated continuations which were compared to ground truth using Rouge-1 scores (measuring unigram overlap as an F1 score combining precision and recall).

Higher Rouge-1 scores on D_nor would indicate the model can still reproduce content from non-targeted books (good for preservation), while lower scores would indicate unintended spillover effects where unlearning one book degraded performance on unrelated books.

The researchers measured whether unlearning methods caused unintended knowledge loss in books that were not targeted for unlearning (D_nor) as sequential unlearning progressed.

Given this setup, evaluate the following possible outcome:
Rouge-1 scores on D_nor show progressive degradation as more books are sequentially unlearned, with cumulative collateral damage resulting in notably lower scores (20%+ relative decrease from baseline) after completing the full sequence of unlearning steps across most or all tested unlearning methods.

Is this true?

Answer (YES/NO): NO